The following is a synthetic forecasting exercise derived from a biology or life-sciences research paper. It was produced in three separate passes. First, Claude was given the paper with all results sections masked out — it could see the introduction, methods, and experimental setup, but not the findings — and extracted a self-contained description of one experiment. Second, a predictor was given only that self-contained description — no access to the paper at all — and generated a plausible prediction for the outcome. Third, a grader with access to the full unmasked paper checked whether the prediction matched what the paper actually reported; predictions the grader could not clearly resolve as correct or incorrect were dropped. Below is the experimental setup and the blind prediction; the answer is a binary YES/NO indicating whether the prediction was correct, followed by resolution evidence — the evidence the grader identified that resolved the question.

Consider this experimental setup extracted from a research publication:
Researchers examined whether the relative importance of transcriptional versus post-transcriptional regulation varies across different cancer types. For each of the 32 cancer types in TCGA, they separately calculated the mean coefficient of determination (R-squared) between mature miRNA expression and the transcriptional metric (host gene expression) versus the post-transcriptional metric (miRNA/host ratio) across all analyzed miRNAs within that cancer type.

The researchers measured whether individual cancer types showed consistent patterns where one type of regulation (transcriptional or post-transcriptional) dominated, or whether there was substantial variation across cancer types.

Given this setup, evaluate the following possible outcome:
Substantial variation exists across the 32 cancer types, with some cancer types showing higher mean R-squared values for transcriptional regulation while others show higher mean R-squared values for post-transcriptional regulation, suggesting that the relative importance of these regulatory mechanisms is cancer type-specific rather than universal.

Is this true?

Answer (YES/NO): NO